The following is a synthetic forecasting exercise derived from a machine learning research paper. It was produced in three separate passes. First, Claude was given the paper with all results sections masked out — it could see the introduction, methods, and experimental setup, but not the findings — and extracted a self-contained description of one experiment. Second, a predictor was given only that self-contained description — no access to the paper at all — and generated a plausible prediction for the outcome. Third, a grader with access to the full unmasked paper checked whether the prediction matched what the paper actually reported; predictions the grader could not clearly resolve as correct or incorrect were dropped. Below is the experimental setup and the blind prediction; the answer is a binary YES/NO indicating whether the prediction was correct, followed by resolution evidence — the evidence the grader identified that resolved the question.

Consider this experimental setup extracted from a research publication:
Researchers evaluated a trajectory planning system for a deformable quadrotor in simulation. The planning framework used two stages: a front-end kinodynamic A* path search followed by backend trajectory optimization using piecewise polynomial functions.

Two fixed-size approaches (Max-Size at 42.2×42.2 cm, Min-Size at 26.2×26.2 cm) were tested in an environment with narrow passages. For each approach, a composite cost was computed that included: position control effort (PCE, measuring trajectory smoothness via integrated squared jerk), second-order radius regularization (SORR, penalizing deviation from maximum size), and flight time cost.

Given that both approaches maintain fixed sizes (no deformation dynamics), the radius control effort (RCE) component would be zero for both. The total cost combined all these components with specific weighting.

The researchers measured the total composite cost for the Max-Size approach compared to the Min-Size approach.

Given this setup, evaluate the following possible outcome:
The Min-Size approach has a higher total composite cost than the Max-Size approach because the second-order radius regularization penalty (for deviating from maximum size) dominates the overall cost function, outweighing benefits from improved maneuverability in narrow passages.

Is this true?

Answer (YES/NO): YES